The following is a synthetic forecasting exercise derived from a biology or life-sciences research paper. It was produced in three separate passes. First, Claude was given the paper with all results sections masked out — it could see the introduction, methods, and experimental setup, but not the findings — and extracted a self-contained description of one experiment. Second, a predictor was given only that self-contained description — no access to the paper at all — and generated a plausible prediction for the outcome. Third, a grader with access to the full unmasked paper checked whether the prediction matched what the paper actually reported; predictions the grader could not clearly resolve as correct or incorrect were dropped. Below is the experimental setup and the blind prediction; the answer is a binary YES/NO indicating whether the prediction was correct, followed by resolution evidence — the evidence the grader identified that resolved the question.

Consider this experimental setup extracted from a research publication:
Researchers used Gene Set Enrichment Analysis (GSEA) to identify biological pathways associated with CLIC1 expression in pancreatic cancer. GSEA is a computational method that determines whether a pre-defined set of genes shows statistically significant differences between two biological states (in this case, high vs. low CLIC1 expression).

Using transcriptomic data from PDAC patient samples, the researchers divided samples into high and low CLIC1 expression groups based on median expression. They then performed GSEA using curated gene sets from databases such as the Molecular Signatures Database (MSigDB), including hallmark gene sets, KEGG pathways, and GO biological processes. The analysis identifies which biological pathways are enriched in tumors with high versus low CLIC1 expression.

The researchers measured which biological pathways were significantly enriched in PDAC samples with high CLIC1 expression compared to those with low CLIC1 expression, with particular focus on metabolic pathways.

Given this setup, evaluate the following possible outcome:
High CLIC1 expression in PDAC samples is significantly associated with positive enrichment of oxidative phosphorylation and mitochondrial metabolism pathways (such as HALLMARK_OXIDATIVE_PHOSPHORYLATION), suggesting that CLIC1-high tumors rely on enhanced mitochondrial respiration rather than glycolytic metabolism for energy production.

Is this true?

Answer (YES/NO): NO